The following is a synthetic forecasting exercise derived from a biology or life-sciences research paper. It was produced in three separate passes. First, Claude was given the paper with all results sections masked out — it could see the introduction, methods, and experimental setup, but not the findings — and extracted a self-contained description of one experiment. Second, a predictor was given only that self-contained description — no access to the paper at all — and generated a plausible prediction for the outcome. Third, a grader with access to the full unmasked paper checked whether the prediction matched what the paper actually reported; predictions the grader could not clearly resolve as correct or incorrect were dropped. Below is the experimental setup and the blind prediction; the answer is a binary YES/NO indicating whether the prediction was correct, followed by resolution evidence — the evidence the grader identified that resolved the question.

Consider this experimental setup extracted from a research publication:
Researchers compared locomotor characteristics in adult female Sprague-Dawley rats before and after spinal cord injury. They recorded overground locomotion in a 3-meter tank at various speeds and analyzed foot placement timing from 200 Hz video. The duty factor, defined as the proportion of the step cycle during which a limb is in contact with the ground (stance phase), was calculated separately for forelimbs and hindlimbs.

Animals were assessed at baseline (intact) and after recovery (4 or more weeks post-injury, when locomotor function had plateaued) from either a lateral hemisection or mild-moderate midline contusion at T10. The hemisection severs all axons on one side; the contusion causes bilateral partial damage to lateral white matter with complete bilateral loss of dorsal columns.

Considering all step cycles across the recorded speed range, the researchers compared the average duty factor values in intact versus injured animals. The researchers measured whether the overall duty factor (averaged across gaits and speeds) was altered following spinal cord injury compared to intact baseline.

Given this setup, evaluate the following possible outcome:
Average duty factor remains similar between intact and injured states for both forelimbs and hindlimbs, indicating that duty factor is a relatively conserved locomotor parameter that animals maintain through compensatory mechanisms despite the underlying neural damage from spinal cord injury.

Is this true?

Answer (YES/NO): NO